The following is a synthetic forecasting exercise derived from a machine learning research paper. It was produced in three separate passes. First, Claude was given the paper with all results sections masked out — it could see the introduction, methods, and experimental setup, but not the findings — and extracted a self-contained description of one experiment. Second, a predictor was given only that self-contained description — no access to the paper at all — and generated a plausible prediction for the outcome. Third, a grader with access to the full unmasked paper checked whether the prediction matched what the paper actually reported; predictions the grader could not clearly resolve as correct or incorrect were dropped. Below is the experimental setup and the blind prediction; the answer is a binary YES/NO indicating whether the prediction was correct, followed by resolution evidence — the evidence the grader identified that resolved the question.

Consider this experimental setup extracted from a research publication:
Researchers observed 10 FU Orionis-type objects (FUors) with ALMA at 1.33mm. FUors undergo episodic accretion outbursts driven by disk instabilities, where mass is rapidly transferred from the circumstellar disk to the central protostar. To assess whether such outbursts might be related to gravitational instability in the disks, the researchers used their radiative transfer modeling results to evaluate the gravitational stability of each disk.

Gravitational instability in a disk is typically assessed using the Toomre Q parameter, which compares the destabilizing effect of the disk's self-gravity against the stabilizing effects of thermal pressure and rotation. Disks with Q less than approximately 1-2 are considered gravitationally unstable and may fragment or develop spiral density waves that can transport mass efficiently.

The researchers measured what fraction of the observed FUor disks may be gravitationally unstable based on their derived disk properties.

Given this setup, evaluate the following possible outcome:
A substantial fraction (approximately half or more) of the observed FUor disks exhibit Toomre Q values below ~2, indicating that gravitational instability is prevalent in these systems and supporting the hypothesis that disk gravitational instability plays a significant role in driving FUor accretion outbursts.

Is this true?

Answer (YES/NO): YES